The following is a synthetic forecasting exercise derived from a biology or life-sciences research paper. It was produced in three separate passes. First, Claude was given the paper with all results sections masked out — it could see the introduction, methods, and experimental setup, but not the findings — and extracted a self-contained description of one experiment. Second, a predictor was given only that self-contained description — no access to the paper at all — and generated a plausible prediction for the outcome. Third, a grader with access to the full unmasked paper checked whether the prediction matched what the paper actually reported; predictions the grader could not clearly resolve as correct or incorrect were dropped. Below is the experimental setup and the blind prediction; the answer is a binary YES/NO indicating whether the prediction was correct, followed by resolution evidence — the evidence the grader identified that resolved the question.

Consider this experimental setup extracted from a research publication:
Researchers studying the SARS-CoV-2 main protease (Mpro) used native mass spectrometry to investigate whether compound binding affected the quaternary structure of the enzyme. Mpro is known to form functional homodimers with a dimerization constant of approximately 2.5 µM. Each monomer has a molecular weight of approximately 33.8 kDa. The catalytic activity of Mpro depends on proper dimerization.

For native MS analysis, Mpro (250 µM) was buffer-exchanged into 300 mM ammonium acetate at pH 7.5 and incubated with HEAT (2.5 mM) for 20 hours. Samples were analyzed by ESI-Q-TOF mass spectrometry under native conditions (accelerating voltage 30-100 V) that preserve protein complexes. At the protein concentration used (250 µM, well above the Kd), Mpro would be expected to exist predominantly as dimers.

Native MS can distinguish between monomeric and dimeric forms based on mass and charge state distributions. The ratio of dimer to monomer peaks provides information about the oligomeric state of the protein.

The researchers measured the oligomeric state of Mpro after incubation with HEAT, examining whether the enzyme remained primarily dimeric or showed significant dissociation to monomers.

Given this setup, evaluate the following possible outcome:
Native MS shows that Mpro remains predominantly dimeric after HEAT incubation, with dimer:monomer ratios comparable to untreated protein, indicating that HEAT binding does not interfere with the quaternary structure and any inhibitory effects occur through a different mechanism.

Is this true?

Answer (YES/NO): YES